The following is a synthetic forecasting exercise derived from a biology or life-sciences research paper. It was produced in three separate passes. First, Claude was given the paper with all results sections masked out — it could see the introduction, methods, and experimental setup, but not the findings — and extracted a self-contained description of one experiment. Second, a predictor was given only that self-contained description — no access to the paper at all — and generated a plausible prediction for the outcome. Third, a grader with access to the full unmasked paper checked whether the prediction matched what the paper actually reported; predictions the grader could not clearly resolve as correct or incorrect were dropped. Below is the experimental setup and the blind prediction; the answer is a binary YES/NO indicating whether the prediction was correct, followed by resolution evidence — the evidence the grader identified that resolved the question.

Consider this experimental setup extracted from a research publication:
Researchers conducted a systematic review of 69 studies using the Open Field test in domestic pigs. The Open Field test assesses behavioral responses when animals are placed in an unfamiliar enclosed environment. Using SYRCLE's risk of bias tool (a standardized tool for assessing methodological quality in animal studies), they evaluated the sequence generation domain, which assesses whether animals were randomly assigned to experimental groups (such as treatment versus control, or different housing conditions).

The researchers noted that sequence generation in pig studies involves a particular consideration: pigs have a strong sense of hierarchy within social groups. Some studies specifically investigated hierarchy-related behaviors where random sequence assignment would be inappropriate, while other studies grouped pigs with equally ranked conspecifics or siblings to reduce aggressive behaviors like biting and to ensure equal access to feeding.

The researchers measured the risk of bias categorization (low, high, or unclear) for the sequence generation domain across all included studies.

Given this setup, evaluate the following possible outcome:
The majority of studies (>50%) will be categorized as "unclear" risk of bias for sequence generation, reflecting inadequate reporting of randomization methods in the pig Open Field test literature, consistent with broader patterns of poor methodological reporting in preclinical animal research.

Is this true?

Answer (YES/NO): NO